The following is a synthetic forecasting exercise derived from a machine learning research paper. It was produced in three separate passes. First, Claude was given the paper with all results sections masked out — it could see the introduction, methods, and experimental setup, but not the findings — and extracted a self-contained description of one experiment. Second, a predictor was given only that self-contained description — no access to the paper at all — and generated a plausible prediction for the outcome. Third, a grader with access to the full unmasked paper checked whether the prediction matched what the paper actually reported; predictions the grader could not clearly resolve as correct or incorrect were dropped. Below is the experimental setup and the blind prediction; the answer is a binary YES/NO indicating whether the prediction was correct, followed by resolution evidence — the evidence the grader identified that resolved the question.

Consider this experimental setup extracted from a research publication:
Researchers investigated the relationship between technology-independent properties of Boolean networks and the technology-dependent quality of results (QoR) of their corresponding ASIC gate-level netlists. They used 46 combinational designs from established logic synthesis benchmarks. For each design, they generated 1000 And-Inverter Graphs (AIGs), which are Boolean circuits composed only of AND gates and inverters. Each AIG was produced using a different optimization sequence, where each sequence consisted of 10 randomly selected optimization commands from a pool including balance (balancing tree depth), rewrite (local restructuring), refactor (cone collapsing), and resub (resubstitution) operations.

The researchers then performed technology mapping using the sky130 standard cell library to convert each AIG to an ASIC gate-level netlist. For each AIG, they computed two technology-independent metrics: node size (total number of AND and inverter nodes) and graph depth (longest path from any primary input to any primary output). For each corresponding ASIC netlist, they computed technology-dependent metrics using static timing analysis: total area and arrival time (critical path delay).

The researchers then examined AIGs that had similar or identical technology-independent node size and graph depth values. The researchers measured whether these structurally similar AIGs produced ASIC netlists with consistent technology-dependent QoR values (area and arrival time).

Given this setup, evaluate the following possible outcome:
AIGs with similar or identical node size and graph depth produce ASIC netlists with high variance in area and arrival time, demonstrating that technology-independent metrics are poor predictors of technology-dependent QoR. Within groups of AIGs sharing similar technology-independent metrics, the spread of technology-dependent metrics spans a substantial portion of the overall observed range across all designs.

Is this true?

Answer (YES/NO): YES